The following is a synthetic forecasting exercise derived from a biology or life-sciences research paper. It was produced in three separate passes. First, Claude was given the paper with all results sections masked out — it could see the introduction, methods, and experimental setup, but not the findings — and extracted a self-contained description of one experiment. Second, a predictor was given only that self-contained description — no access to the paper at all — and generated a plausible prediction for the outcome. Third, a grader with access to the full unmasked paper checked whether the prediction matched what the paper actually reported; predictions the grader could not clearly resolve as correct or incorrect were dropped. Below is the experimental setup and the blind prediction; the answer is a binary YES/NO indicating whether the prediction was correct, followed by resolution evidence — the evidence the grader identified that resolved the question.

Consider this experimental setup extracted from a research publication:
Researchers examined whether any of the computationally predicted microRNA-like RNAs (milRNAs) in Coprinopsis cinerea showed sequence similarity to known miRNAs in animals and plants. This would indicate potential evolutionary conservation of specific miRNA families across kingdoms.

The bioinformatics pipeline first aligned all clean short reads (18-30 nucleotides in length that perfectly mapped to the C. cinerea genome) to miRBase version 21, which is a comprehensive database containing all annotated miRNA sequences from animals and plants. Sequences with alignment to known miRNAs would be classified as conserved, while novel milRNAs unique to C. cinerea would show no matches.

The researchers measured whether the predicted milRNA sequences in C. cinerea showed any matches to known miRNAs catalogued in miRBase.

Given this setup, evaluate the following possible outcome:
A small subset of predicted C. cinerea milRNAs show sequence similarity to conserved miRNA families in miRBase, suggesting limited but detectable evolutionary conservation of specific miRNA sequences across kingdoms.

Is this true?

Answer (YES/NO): NO